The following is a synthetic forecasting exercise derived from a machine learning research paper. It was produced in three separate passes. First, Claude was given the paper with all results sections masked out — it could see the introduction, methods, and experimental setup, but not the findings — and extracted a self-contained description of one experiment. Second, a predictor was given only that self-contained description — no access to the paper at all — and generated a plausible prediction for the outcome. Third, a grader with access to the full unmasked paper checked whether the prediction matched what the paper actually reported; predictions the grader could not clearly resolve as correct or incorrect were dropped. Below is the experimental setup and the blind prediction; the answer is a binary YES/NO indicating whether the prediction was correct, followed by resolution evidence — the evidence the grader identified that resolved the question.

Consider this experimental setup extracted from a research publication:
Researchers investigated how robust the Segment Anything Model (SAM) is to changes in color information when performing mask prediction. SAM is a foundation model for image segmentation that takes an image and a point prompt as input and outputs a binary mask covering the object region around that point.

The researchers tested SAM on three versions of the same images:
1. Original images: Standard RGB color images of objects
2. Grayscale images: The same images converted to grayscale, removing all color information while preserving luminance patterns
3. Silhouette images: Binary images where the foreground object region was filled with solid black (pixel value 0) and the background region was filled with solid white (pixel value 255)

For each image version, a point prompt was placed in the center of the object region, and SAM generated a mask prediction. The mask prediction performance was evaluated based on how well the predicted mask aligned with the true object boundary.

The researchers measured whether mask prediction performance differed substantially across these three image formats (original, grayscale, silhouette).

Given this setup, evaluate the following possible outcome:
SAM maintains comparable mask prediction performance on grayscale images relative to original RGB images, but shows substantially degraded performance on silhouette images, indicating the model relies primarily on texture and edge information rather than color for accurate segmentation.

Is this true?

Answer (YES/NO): NO